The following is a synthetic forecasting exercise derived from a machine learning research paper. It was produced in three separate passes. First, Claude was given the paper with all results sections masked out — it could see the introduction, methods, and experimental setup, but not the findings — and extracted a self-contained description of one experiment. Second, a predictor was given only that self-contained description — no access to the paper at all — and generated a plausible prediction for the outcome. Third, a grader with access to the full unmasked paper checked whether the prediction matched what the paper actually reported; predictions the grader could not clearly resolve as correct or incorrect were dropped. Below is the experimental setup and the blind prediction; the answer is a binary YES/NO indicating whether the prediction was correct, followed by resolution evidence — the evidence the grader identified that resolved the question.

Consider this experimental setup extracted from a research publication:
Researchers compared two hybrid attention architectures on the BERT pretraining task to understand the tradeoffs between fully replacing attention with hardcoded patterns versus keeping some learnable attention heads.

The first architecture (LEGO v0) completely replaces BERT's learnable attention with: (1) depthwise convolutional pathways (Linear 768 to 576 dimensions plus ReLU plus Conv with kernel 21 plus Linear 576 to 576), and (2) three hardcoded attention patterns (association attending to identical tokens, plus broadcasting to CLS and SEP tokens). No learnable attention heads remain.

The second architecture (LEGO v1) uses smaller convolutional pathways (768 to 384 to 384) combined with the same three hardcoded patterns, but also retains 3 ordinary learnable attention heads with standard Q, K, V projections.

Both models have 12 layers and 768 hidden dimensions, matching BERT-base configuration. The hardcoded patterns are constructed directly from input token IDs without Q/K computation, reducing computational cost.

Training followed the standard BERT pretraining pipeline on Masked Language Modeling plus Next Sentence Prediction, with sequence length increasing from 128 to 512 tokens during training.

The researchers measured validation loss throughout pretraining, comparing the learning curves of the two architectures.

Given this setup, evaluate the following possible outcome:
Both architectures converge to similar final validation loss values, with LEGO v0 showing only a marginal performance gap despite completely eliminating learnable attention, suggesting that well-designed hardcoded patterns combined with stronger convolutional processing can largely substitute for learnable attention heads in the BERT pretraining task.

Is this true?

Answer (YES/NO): NO